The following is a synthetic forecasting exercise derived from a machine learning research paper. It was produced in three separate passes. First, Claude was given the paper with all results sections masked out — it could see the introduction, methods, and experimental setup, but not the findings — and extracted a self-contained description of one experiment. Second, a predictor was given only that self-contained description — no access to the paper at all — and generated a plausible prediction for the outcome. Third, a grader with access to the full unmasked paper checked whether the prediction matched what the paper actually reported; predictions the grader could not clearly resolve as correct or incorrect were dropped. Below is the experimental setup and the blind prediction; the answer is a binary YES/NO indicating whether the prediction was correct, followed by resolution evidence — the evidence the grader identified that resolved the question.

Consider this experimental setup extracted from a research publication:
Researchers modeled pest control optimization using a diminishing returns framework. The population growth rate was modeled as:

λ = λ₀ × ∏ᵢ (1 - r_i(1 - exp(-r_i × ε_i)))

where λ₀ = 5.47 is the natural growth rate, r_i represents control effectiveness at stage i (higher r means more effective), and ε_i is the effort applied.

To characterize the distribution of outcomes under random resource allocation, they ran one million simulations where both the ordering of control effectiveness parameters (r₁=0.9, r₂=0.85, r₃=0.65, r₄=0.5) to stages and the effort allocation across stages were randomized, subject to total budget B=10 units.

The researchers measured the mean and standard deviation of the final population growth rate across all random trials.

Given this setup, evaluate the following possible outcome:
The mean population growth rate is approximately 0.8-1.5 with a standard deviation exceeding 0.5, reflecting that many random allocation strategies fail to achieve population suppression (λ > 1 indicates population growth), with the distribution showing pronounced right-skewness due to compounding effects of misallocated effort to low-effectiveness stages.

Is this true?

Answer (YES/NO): NO